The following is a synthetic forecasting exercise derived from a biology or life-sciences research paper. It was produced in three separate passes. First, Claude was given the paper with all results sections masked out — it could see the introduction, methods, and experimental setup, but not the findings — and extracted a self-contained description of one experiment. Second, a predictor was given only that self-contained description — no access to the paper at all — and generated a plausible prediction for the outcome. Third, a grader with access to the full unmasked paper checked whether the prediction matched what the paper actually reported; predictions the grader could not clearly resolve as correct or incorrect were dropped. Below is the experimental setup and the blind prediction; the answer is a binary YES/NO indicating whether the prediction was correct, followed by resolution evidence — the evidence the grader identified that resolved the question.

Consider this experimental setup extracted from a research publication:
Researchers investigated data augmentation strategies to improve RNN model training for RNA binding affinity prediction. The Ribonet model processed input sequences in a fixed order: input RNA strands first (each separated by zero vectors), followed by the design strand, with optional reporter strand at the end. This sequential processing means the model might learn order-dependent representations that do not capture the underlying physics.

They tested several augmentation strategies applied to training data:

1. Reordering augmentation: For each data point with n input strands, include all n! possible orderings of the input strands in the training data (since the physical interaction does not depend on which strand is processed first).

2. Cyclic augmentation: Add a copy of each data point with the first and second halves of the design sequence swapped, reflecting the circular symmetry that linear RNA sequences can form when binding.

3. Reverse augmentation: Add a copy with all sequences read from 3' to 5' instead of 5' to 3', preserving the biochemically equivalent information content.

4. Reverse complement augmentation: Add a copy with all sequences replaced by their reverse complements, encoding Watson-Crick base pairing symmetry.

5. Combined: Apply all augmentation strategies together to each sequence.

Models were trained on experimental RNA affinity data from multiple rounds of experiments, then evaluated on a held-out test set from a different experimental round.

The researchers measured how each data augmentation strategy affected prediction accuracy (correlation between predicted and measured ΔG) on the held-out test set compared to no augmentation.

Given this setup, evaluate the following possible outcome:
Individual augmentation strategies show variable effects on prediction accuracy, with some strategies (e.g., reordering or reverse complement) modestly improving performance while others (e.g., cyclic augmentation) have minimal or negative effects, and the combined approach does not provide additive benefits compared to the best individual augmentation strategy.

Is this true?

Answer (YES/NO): NO